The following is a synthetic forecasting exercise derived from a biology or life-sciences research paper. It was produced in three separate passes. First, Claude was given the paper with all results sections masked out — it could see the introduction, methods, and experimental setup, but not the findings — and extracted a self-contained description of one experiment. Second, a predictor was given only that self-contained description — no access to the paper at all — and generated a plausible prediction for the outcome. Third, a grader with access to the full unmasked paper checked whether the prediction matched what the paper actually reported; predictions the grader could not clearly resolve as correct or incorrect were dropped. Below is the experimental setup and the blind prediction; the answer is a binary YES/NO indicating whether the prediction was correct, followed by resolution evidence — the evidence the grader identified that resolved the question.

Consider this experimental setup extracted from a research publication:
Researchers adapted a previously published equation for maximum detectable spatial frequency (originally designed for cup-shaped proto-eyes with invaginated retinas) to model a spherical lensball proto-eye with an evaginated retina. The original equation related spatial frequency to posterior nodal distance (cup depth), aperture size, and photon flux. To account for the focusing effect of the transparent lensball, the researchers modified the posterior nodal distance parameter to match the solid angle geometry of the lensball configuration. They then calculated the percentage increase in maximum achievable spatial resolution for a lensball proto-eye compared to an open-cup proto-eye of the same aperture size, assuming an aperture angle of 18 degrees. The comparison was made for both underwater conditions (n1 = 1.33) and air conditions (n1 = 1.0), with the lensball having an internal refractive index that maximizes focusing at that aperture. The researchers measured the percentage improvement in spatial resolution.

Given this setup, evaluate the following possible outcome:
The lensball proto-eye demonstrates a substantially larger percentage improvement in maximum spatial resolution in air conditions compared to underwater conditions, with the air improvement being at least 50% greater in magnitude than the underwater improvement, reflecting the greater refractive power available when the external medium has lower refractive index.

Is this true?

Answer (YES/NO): YES